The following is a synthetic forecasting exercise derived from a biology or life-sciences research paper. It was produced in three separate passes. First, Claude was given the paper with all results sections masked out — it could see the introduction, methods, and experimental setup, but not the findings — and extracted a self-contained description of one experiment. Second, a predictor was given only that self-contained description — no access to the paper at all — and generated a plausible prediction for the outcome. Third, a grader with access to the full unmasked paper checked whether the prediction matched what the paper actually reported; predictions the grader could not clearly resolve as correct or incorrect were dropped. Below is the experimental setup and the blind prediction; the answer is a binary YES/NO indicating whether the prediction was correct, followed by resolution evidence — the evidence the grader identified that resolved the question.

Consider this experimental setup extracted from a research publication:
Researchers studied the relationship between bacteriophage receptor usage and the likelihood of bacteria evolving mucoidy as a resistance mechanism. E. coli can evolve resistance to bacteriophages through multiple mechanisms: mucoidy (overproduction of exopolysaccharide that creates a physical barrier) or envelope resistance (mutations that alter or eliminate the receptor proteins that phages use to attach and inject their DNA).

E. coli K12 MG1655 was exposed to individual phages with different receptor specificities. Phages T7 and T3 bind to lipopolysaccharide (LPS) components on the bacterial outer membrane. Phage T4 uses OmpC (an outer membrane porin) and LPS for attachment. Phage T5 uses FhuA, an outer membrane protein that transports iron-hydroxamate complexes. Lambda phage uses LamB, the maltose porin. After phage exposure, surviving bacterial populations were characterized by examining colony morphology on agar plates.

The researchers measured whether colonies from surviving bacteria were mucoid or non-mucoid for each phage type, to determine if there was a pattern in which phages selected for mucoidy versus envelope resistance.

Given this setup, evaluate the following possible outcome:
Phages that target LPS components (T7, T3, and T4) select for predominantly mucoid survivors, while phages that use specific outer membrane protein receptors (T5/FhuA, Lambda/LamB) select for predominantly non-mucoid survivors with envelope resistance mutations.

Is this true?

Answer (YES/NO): YES